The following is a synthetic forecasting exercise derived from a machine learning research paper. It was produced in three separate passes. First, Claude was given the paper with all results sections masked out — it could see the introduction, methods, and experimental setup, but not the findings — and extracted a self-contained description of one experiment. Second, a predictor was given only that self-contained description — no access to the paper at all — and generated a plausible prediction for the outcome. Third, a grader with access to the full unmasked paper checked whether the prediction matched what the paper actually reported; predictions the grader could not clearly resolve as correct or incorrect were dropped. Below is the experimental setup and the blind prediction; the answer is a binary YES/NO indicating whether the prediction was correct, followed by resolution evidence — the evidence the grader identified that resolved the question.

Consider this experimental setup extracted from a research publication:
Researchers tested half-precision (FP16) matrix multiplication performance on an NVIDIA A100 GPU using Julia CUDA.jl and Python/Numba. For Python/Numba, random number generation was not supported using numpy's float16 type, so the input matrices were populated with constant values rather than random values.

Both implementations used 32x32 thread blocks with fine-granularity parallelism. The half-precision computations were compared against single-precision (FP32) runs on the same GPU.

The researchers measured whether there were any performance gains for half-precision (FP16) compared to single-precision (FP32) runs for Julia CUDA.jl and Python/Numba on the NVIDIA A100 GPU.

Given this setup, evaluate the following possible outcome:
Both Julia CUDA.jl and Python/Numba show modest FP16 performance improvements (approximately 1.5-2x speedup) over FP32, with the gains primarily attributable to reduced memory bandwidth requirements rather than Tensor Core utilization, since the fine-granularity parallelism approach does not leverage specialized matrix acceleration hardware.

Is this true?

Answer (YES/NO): NO